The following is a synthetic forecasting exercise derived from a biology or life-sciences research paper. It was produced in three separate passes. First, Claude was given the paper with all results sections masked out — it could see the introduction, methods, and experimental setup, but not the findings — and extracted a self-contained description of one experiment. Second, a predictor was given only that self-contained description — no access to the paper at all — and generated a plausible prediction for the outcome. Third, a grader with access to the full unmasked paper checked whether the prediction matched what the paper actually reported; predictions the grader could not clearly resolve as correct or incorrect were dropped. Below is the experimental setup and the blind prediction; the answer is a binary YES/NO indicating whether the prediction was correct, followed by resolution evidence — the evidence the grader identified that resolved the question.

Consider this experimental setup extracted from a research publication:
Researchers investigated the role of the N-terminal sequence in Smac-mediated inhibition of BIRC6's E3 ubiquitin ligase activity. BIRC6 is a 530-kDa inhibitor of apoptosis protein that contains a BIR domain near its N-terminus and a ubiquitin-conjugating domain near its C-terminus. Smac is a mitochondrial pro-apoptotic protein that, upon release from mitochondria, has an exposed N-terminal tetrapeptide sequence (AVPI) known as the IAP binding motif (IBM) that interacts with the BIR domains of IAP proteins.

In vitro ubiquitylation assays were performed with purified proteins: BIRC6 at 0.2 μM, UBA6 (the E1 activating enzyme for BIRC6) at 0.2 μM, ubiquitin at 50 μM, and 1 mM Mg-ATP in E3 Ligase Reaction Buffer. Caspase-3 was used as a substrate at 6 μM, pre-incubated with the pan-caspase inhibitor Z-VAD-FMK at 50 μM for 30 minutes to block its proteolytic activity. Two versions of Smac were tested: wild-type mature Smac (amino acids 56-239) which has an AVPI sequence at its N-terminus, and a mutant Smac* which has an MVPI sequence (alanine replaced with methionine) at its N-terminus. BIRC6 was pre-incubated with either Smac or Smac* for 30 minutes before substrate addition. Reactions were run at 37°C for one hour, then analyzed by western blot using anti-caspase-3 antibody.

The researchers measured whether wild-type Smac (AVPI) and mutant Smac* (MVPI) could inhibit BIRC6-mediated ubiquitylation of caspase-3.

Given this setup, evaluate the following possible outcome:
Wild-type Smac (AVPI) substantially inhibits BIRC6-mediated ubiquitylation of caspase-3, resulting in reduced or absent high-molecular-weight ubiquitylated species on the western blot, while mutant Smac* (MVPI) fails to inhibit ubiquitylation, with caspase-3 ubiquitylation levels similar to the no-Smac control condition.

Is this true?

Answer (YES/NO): YES